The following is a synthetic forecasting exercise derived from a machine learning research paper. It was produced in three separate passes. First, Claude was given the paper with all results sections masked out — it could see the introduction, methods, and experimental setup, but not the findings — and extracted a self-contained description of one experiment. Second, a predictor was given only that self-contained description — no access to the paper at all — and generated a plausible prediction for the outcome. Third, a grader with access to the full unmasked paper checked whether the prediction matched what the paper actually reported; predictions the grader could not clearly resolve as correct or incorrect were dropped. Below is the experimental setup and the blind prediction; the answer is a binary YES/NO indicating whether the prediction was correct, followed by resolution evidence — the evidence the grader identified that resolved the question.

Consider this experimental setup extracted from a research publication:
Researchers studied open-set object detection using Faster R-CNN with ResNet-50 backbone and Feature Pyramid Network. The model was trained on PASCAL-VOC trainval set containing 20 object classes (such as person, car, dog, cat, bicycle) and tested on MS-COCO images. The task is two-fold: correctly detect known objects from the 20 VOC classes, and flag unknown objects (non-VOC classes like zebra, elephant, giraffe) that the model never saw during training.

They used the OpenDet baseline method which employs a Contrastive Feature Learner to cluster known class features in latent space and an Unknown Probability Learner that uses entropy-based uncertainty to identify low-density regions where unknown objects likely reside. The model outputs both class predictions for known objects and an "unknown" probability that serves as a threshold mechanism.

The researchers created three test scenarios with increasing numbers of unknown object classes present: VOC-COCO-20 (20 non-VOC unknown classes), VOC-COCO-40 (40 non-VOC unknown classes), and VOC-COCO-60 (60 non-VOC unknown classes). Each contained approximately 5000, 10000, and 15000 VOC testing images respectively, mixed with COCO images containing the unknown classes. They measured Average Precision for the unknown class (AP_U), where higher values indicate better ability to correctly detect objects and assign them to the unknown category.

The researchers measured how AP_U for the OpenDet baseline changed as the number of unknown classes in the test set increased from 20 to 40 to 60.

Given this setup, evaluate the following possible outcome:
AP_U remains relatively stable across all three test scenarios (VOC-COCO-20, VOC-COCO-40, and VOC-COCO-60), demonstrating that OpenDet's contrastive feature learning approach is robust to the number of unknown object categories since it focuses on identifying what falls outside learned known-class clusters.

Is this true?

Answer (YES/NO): NO